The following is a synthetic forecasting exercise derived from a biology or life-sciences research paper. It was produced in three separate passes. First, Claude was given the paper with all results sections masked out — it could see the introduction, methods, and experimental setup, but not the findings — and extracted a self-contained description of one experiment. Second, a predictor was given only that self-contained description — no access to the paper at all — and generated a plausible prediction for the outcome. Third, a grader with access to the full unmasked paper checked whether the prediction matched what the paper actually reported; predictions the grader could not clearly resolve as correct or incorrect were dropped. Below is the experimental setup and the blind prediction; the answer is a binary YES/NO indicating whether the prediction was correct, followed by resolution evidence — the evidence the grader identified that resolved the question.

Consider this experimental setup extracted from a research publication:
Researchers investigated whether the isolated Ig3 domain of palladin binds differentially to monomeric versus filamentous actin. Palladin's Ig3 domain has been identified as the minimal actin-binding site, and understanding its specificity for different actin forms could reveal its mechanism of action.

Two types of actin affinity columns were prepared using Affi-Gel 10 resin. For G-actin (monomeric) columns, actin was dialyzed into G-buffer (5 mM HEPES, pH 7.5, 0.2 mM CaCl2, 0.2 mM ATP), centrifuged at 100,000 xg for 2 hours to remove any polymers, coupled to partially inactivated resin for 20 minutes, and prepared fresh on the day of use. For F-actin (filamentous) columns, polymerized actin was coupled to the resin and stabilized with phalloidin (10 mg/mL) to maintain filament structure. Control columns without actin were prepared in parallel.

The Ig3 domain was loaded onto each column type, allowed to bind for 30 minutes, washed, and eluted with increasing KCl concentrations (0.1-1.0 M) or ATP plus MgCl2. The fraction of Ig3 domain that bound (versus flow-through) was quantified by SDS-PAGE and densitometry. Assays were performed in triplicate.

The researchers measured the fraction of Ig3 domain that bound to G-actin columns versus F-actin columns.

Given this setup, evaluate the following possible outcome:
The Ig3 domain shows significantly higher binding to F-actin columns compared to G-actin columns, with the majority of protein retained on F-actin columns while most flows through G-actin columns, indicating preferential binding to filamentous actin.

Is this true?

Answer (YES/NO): NO